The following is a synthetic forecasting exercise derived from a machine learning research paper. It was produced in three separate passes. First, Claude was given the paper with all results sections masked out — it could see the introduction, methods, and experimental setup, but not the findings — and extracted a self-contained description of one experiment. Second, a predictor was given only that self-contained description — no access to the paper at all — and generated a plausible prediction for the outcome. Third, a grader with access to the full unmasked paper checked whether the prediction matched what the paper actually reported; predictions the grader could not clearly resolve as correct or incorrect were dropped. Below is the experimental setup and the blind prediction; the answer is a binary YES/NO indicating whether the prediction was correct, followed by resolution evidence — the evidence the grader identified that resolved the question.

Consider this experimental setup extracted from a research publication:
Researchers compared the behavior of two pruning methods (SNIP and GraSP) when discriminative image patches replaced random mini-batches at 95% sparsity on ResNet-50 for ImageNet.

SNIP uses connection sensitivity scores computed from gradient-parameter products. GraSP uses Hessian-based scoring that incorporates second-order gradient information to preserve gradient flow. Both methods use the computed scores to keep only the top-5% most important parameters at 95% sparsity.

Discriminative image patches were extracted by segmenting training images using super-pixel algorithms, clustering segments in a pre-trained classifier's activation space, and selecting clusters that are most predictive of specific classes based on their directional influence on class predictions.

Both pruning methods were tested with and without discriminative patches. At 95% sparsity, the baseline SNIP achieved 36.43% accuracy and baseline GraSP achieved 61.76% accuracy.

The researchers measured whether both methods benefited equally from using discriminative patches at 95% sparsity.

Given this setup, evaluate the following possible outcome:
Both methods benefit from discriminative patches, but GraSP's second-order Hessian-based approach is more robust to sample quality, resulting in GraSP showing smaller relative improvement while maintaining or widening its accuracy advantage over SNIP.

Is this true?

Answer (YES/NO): NO